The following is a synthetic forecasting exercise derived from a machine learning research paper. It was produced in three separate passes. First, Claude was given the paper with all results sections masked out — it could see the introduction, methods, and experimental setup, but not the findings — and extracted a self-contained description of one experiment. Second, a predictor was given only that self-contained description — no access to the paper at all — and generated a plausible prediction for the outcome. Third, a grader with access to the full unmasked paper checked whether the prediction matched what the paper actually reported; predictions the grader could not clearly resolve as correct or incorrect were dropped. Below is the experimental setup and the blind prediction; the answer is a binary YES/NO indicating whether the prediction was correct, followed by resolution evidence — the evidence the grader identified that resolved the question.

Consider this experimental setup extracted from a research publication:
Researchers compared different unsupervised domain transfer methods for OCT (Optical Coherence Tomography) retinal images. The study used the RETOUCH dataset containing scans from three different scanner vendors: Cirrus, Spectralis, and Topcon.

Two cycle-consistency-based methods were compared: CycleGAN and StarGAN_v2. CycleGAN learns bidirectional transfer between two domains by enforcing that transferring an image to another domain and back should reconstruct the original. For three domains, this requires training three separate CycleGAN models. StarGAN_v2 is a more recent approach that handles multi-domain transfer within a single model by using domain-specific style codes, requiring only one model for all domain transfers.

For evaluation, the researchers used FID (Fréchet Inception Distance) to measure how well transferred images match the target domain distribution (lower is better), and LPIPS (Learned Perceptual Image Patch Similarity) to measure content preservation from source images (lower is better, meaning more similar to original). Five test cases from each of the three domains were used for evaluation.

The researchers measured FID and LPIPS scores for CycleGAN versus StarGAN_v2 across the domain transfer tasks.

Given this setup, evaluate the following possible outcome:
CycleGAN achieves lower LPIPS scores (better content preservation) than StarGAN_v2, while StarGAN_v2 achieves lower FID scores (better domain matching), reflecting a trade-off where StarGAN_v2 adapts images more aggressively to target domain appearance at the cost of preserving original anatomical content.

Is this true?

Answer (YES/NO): NO